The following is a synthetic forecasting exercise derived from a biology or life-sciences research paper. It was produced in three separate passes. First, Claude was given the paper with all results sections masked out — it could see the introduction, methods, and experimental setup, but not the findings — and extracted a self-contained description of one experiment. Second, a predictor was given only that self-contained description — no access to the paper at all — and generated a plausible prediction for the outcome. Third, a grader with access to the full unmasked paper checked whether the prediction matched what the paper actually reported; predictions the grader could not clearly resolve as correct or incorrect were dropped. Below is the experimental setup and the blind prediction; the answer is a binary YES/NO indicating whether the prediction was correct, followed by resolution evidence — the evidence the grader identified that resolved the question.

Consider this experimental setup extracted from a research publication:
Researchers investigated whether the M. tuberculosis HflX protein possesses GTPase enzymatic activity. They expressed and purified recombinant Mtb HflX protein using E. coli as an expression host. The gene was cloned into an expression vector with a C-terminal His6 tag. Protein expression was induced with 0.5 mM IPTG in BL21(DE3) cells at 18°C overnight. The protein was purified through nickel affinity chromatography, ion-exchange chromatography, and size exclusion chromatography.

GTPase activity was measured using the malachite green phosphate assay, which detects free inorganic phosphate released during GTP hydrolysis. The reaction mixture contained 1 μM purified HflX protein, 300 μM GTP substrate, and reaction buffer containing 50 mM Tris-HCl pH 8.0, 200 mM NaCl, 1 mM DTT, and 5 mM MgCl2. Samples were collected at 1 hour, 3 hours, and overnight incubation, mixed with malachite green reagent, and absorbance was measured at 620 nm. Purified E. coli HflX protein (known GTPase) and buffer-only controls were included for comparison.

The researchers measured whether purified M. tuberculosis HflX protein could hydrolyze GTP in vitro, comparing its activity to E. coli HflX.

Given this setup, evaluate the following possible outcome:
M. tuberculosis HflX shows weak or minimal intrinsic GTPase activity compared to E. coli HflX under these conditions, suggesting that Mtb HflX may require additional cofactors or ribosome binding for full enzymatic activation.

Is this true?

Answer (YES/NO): NO